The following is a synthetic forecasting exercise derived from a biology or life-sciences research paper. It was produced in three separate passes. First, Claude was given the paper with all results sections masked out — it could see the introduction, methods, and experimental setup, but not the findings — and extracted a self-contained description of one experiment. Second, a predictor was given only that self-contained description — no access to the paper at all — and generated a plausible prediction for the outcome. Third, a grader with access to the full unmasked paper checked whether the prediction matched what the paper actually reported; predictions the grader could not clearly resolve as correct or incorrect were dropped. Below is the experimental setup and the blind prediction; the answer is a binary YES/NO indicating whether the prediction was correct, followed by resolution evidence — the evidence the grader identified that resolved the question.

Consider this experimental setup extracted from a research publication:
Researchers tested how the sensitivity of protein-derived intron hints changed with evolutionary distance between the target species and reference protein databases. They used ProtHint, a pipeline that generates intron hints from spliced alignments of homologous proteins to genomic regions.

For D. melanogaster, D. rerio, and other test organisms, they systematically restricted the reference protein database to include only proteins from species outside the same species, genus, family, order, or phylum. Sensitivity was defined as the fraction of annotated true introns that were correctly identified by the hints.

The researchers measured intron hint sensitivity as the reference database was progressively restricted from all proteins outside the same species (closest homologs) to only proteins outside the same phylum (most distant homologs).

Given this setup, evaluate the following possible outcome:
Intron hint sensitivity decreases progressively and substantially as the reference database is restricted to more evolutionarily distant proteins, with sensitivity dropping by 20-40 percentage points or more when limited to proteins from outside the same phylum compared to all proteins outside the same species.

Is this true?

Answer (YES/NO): YES